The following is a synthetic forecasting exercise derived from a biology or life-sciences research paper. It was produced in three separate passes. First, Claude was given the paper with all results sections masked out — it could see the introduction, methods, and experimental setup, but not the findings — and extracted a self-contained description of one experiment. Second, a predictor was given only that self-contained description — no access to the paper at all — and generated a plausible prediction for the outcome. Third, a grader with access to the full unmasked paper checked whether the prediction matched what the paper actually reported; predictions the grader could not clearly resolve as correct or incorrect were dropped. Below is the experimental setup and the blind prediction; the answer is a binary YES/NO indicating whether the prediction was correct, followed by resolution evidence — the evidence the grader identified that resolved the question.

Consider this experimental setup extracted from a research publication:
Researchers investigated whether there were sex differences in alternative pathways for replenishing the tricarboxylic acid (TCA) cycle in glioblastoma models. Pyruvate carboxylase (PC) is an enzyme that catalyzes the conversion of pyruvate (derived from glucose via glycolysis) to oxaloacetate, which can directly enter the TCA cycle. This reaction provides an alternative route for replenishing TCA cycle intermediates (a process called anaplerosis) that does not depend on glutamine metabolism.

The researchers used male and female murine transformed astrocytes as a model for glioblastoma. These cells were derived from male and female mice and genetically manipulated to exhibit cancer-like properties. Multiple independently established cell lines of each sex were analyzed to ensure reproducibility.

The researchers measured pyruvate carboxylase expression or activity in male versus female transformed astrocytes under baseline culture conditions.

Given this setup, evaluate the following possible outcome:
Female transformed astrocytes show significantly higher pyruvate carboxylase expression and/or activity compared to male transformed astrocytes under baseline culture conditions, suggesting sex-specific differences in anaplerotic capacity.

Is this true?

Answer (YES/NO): YES